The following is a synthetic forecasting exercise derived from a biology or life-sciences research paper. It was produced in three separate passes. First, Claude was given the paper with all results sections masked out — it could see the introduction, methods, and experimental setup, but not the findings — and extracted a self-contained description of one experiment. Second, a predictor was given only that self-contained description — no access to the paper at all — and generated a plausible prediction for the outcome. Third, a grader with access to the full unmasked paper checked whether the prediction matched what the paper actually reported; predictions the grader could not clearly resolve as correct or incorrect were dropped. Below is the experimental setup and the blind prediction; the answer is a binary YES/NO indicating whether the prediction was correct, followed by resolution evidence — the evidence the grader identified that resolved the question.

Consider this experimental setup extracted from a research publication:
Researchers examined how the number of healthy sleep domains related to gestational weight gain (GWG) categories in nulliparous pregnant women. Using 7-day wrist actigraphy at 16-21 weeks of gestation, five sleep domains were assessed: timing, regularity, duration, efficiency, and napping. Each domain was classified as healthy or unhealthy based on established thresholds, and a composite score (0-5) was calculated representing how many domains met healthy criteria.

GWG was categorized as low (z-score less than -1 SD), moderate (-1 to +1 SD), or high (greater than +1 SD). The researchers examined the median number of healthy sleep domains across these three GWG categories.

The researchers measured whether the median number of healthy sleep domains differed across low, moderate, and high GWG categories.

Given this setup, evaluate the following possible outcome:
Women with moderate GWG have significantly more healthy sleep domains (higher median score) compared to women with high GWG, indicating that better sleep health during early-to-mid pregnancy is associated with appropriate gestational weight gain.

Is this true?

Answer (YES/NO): NO